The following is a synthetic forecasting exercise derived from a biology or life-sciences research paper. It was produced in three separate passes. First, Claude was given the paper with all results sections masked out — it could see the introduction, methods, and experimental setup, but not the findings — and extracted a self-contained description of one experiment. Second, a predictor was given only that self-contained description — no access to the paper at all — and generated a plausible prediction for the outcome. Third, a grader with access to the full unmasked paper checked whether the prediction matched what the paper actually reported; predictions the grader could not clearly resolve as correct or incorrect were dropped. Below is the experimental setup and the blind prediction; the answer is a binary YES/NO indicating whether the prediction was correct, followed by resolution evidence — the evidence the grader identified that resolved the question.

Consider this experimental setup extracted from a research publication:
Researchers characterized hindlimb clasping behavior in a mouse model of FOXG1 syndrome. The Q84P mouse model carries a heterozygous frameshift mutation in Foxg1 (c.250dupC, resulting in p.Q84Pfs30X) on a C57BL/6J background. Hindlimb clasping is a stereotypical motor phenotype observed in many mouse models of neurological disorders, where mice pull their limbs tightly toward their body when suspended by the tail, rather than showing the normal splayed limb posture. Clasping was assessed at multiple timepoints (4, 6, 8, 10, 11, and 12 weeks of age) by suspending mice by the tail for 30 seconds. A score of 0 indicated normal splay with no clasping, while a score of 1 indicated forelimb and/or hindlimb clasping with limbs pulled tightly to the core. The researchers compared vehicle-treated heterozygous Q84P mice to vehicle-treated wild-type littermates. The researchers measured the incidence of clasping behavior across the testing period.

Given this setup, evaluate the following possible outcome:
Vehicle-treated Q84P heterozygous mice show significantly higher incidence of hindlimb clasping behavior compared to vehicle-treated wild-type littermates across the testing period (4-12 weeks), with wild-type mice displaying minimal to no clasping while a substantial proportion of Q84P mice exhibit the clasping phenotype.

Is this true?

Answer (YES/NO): NO